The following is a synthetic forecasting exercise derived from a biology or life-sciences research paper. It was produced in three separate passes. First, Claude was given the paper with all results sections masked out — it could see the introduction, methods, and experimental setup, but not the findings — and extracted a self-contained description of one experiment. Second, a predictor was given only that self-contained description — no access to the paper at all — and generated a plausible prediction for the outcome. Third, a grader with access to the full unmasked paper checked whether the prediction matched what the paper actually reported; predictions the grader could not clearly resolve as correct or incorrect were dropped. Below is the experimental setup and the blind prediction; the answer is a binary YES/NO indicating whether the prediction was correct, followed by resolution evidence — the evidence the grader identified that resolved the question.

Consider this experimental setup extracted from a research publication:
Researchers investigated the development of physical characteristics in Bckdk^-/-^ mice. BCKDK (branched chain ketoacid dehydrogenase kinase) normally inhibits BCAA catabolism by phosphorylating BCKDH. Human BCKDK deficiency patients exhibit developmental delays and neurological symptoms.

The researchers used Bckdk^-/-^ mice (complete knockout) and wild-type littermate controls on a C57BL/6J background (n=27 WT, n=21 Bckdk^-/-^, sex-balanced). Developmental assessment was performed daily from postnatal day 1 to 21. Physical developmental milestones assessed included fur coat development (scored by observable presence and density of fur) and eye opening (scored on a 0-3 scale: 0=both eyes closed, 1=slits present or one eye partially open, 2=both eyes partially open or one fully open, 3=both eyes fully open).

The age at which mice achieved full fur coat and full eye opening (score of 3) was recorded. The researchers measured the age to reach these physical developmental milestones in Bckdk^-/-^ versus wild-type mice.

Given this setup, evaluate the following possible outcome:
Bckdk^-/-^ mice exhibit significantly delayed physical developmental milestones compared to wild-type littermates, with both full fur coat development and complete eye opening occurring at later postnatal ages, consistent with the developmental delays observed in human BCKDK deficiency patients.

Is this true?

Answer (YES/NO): YES